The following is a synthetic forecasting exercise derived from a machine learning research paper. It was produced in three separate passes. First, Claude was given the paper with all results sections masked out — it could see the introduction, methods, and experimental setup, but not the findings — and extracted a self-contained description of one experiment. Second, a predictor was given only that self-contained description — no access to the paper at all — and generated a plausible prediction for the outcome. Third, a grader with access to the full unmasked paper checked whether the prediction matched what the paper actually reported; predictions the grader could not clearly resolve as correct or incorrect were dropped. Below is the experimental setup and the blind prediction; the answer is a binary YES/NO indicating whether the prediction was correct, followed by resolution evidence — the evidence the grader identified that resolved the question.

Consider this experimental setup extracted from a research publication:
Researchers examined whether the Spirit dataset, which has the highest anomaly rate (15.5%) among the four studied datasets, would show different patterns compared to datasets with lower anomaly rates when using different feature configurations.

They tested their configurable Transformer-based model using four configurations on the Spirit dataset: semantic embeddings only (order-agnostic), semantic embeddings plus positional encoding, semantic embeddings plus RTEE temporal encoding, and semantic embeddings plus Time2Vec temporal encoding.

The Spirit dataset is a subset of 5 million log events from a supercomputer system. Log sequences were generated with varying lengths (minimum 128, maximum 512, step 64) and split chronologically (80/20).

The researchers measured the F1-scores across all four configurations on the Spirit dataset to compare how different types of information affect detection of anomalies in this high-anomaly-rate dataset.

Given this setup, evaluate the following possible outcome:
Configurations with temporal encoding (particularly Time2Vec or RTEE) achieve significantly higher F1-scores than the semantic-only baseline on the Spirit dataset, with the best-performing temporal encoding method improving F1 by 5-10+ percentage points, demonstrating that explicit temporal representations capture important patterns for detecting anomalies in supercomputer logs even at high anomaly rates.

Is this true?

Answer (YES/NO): NO